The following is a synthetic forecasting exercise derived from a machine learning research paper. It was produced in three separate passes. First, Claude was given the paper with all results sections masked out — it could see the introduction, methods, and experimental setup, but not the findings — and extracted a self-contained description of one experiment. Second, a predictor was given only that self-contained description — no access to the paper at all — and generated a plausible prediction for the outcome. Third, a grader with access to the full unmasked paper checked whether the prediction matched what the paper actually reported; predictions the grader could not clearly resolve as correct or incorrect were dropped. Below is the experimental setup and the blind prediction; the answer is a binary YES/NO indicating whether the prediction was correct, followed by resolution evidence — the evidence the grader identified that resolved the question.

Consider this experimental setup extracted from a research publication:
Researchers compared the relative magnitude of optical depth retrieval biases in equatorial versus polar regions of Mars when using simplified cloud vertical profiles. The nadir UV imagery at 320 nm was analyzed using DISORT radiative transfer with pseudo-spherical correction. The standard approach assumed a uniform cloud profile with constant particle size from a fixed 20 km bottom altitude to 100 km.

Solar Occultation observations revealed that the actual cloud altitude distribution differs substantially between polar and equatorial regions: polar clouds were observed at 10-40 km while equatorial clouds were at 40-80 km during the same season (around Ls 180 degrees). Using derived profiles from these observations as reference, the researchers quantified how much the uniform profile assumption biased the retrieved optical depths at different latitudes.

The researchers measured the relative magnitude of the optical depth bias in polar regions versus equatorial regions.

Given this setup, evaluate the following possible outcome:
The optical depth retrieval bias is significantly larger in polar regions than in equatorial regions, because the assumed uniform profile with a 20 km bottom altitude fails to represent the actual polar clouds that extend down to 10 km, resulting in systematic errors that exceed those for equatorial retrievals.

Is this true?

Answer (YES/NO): YES